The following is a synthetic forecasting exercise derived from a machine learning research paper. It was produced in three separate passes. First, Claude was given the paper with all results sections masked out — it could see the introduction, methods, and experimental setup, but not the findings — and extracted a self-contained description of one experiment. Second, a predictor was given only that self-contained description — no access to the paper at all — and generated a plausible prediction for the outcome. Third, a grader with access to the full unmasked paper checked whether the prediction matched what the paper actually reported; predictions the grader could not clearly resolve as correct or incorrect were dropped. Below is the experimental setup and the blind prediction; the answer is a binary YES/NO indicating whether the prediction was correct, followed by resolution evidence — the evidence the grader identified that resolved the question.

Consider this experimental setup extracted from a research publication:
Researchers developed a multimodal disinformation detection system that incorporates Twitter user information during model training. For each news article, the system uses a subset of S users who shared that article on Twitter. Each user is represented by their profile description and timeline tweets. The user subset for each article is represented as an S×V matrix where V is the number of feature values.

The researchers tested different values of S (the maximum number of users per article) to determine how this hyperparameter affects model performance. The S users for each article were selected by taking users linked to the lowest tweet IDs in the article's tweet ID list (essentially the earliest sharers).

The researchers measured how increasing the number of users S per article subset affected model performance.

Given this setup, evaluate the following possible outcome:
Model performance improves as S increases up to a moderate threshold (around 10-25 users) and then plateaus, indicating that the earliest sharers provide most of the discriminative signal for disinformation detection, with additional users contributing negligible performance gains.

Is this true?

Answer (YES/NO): NO